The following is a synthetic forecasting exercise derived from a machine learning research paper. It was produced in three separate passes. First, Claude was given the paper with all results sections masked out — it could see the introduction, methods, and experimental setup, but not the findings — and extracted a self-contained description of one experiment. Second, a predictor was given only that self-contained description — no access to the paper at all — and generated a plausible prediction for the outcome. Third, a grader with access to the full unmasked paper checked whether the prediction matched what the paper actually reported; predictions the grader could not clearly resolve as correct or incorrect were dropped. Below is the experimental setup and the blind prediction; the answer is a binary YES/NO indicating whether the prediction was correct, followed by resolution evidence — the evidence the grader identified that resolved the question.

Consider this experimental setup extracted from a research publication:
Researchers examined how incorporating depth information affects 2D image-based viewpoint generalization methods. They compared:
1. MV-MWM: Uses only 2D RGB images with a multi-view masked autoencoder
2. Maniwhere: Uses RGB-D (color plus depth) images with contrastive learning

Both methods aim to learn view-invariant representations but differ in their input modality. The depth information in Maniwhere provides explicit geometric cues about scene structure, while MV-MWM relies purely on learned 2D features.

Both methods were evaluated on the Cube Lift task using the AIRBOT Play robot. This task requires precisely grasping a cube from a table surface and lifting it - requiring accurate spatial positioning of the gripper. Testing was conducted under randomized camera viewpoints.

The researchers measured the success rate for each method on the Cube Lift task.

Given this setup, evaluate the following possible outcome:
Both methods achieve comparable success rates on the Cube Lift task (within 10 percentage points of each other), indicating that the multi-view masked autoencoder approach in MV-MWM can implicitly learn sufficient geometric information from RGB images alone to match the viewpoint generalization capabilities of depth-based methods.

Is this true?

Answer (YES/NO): NO